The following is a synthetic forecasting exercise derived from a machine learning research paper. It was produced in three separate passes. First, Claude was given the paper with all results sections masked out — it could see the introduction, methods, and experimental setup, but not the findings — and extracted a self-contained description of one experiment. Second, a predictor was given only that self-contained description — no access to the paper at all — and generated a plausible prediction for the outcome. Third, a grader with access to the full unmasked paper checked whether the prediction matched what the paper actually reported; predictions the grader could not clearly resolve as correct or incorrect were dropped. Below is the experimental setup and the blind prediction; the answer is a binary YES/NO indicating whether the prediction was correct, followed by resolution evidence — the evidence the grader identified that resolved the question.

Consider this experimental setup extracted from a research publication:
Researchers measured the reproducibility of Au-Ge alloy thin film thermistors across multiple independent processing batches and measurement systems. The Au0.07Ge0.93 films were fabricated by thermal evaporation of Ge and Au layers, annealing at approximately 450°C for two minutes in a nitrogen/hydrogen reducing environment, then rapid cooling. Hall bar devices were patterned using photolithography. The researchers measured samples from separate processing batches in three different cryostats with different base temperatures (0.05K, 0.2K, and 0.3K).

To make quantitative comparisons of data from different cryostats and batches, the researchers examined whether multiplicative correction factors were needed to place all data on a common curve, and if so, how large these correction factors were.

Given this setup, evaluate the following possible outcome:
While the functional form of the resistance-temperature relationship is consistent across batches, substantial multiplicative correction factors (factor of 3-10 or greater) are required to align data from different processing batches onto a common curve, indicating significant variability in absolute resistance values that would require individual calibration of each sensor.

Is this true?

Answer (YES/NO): NO